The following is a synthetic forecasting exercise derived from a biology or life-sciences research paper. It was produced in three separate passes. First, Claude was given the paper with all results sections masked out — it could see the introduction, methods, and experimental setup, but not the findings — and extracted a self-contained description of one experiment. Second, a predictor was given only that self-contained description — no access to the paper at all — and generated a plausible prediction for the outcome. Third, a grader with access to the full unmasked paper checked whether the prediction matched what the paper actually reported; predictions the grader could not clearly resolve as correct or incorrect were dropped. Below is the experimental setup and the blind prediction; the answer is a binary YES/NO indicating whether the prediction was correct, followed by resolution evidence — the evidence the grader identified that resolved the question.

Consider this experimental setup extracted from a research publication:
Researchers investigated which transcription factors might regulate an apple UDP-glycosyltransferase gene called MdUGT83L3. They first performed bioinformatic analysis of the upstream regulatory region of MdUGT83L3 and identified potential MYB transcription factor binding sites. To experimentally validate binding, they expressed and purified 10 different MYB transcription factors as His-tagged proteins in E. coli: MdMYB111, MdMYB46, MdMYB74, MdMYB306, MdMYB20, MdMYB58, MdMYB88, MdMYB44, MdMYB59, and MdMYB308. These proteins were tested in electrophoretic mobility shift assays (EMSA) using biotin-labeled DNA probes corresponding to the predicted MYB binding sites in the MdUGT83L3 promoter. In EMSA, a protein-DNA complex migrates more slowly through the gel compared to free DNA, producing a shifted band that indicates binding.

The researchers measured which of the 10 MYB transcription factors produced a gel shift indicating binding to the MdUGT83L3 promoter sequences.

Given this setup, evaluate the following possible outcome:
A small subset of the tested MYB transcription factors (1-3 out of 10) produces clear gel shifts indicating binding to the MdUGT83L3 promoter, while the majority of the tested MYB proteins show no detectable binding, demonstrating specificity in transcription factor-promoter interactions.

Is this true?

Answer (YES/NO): YES